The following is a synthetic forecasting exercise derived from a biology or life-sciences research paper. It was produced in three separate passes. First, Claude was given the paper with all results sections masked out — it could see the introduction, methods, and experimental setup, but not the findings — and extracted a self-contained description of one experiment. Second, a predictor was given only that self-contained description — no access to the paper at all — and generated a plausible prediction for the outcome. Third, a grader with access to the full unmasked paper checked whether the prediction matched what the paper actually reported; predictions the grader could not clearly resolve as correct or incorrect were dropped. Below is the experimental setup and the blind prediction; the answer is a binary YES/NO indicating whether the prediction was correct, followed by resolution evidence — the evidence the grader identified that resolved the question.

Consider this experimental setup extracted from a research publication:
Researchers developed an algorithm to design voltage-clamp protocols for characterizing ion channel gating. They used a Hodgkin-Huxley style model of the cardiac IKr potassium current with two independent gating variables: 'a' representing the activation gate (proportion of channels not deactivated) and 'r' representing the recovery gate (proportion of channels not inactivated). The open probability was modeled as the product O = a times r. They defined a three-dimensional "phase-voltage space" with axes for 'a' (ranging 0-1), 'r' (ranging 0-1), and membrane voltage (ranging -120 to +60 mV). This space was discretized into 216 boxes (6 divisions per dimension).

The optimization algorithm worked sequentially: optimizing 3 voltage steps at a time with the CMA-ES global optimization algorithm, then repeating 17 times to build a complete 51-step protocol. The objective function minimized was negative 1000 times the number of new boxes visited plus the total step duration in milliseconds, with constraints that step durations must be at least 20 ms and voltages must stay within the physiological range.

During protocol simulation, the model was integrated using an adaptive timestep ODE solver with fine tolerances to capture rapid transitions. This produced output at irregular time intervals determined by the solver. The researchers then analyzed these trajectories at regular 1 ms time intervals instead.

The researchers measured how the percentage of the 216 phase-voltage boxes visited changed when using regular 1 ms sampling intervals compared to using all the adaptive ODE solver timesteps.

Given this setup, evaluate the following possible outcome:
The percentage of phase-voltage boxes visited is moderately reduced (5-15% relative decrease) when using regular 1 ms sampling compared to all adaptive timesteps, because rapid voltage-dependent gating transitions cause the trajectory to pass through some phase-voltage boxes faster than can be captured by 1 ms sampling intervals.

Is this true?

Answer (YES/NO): NO